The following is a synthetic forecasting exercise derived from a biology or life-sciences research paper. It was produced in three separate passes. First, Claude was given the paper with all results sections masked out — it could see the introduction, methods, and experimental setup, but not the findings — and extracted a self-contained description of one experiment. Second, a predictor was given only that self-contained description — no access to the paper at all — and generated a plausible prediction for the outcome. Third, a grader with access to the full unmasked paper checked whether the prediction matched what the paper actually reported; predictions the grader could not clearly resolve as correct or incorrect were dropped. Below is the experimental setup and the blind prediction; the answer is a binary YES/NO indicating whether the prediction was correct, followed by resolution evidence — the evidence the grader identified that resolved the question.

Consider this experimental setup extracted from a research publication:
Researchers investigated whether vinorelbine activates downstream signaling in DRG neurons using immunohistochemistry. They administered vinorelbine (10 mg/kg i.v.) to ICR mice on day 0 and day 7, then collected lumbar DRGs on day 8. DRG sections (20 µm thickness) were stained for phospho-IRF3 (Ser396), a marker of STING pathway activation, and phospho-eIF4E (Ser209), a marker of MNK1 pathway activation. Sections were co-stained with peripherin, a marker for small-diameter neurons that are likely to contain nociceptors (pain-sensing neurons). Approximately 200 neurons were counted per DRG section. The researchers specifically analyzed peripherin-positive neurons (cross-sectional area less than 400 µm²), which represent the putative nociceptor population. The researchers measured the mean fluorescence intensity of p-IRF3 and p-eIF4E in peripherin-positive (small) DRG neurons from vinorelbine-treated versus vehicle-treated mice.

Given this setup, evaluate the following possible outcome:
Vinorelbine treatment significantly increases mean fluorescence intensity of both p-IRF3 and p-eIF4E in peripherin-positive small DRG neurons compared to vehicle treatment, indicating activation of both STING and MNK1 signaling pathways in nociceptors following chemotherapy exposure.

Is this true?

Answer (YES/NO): YES